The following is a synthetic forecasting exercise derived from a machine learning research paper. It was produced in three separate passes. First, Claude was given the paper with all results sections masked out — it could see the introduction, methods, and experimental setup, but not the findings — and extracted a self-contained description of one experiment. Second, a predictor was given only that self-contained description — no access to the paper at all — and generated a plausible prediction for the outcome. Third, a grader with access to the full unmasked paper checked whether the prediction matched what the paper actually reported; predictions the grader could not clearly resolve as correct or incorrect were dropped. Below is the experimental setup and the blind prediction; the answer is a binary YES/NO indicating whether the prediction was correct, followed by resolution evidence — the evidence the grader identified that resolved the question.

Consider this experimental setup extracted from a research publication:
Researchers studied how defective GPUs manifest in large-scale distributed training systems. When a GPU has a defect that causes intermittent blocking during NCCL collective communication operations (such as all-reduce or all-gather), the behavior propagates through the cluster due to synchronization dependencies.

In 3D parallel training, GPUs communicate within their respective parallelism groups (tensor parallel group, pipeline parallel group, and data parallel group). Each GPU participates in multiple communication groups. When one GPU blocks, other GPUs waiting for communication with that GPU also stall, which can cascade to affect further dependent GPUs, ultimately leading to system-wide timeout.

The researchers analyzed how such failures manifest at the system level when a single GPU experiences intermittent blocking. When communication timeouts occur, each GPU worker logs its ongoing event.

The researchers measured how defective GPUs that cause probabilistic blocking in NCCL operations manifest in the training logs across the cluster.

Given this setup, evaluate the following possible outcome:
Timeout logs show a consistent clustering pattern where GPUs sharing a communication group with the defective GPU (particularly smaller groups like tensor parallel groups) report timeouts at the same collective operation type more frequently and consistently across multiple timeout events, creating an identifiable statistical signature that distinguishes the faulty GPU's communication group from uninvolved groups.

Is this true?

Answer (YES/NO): NO